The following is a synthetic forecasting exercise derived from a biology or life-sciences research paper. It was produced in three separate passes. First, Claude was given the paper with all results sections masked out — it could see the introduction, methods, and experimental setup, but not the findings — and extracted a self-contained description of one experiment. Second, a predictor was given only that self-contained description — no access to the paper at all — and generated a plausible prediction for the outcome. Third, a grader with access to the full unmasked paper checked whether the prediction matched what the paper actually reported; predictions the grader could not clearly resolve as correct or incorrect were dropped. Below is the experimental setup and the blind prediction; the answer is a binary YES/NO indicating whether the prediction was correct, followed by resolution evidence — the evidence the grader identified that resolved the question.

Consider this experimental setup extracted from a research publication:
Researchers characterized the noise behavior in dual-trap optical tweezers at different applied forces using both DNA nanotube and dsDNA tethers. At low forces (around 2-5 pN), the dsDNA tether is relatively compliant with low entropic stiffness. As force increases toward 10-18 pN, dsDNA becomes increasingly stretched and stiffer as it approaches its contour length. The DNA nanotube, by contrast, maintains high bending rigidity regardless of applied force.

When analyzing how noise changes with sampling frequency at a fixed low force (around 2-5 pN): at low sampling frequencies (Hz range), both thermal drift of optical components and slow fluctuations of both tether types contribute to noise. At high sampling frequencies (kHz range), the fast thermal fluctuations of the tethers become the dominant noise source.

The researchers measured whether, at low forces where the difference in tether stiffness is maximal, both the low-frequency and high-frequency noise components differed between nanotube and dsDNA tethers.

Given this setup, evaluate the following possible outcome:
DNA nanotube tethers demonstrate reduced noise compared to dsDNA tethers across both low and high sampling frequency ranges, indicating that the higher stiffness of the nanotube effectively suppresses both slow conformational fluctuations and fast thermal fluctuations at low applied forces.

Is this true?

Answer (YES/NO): NO